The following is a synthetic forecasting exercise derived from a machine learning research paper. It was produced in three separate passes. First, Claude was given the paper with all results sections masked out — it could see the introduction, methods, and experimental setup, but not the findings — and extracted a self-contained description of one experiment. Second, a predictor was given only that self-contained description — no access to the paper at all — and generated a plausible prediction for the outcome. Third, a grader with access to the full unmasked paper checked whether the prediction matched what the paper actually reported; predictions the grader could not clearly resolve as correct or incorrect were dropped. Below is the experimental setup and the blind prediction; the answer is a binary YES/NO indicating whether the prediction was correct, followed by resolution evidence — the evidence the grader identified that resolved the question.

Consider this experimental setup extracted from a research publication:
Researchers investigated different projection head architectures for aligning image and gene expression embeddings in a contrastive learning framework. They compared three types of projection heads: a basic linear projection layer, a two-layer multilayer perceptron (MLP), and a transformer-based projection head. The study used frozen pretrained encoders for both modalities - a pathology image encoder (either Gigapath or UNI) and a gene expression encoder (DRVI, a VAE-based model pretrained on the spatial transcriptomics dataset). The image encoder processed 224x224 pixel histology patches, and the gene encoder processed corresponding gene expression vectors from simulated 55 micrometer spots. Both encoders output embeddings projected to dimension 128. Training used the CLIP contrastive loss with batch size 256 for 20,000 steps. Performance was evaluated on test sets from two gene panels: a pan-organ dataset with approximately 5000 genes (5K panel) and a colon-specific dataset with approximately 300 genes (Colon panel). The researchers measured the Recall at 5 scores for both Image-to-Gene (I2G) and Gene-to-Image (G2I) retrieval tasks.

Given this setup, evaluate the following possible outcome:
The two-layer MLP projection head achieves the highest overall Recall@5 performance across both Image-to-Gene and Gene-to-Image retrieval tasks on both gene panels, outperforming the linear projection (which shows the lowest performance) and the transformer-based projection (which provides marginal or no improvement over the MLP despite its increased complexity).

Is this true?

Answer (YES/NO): NO